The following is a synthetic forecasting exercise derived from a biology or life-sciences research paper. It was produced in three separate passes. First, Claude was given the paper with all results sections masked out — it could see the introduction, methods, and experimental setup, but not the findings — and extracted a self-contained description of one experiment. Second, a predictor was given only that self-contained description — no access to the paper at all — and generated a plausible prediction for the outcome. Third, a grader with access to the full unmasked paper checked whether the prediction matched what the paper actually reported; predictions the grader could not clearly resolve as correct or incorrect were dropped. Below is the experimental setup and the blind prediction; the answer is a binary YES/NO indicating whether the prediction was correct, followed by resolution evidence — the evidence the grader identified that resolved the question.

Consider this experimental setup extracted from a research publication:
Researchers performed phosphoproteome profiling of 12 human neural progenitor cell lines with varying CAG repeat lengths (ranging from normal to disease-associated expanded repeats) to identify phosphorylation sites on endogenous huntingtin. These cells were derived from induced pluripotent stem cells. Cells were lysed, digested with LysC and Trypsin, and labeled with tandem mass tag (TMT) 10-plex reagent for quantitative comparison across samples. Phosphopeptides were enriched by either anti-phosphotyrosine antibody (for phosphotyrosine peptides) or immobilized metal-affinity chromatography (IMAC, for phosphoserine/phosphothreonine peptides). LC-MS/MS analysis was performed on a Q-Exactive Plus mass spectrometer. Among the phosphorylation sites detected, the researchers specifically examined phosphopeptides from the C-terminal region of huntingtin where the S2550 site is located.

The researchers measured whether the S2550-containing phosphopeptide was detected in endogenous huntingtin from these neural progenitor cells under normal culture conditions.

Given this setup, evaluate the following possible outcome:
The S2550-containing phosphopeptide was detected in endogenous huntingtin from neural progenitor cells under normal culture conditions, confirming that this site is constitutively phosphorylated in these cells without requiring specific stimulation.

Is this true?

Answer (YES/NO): NO